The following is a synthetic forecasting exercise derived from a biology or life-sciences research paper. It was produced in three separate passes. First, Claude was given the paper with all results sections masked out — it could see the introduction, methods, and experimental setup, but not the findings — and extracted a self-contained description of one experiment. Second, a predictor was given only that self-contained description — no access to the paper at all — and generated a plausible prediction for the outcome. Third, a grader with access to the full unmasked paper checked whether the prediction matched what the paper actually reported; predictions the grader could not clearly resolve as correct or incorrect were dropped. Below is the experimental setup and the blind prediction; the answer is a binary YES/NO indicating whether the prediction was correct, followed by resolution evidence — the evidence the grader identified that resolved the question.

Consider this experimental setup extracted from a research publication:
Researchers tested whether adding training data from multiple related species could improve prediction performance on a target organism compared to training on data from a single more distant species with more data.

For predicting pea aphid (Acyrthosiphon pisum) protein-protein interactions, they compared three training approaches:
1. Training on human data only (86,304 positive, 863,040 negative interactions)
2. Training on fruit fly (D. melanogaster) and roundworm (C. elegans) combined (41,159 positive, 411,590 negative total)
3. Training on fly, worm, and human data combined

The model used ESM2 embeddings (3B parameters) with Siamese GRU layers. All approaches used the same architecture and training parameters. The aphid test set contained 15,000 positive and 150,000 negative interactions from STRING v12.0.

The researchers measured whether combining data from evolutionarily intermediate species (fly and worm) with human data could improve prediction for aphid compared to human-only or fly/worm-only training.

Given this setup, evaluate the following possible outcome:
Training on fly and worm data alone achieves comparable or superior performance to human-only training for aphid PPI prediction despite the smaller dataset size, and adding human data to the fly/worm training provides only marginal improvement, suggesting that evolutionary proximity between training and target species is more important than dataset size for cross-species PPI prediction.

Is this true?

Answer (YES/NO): NO